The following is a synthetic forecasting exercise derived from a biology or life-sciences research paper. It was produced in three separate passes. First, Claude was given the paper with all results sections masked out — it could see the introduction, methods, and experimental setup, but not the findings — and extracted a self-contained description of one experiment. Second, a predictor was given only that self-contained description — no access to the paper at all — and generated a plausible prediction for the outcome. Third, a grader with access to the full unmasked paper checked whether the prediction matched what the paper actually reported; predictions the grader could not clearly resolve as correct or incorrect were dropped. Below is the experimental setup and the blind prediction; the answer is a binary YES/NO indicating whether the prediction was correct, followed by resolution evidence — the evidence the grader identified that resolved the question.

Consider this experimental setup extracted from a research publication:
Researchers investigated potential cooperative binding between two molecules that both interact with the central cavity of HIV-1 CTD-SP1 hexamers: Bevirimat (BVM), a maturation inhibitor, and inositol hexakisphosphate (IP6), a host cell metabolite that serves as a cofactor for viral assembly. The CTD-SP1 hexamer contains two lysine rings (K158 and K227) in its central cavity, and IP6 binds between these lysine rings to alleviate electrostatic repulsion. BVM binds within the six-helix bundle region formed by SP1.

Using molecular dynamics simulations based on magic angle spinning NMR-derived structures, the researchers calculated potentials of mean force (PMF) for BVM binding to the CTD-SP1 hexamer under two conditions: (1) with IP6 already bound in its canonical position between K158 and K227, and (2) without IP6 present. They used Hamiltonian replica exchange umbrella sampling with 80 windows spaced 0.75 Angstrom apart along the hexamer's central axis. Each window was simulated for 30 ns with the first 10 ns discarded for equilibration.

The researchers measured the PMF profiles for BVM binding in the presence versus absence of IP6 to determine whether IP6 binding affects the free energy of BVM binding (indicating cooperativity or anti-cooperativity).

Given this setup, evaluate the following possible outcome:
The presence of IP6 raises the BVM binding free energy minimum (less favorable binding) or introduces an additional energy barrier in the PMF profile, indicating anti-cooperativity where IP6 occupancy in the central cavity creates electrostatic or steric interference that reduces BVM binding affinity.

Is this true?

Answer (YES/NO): NO